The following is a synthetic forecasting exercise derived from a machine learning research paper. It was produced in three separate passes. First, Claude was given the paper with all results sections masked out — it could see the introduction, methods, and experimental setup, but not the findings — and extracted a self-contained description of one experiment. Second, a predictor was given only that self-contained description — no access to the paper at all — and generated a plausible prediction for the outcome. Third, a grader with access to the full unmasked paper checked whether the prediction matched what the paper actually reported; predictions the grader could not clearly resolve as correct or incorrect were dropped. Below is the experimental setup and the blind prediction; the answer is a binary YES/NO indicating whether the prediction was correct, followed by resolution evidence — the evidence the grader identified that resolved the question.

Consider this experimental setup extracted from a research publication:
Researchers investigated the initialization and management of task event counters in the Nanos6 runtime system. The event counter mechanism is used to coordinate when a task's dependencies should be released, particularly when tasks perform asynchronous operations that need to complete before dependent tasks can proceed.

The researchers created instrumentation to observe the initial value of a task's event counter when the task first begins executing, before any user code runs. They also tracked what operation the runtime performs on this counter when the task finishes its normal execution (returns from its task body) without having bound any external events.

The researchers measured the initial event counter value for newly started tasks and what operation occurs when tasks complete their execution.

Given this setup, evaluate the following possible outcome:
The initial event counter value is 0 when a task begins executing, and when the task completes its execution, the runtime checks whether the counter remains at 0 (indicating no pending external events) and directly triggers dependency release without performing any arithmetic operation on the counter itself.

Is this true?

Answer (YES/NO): NO